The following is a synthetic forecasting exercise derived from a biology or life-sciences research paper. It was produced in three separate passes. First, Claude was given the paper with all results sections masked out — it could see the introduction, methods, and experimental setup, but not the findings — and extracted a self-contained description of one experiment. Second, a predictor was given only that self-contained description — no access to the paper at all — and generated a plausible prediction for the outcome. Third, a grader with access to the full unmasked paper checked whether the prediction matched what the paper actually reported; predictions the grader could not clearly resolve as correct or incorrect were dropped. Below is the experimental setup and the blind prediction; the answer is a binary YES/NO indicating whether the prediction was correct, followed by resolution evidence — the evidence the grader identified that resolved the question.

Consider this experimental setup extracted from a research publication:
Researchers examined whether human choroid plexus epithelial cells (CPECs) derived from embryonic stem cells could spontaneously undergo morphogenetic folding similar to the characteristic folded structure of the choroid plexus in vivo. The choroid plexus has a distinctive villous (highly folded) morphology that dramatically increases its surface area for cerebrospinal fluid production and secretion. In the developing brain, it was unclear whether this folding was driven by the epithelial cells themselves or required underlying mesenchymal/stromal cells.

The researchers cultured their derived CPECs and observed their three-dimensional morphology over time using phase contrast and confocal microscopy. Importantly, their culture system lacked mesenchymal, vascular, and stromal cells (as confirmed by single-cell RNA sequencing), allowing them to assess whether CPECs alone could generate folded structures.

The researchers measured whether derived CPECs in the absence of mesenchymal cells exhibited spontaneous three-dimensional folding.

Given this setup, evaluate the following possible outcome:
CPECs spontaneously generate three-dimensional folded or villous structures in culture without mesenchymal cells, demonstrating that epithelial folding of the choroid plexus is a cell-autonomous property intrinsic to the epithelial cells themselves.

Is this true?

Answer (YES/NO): YES